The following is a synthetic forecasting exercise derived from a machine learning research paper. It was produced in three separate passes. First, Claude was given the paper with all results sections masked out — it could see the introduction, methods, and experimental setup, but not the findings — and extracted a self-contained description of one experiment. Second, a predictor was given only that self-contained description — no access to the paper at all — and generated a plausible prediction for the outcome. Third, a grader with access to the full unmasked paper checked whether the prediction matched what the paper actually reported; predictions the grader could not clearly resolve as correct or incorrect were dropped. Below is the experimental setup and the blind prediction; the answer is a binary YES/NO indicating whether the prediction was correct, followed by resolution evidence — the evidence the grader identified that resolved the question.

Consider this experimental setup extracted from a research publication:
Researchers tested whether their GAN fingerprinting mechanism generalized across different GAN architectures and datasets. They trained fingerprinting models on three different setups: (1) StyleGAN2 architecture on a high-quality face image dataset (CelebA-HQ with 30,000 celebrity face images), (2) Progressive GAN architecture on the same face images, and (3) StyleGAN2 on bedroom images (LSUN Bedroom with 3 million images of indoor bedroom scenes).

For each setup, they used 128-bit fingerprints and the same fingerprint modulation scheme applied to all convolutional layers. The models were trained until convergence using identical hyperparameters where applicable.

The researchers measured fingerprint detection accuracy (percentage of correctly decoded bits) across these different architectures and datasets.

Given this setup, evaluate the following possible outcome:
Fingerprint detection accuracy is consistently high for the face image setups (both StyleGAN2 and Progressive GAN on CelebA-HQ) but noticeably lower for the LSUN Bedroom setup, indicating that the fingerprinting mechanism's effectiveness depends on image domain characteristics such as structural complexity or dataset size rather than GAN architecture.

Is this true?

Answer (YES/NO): NO